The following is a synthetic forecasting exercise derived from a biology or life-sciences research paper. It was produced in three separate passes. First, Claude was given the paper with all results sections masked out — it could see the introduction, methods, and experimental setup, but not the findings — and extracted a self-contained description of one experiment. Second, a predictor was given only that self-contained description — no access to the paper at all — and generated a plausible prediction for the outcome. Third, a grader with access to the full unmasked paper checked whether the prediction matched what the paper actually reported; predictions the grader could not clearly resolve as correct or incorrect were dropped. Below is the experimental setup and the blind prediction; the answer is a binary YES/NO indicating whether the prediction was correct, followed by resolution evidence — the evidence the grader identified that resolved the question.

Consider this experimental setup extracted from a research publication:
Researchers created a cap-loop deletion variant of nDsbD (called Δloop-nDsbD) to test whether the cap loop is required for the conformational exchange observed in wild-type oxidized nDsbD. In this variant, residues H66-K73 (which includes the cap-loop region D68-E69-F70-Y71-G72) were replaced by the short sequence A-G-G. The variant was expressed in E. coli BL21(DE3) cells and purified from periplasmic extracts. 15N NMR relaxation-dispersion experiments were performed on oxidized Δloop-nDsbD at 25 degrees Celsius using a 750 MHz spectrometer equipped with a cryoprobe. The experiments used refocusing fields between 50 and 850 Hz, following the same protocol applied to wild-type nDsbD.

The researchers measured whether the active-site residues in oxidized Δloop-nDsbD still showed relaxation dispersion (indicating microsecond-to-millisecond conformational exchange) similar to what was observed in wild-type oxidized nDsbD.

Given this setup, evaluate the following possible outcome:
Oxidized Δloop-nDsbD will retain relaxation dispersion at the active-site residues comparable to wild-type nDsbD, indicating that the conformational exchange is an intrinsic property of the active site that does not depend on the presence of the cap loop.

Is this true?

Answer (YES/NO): NO